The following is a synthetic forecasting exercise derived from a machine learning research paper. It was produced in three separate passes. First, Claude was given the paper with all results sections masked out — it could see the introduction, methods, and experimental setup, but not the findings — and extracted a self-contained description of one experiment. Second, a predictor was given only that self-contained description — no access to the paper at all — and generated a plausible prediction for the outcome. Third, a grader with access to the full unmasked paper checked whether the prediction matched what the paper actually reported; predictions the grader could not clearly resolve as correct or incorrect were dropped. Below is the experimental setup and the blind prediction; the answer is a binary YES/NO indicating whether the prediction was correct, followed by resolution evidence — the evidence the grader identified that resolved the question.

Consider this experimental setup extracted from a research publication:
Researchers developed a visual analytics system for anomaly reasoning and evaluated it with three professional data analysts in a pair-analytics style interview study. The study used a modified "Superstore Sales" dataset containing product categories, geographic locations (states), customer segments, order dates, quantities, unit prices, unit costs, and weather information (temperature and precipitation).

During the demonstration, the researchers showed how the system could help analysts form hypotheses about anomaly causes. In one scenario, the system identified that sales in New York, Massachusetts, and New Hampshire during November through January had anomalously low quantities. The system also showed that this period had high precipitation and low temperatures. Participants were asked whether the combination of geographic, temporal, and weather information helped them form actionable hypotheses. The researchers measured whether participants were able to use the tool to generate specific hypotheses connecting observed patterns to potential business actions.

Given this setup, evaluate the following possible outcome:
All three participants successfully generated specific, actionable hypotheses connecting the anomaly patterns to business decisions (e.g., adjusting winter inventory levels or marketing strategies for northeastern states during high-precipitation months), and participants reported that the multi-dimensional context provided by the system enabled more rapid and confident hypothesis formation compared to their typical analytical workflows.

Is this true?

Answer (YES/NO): YES